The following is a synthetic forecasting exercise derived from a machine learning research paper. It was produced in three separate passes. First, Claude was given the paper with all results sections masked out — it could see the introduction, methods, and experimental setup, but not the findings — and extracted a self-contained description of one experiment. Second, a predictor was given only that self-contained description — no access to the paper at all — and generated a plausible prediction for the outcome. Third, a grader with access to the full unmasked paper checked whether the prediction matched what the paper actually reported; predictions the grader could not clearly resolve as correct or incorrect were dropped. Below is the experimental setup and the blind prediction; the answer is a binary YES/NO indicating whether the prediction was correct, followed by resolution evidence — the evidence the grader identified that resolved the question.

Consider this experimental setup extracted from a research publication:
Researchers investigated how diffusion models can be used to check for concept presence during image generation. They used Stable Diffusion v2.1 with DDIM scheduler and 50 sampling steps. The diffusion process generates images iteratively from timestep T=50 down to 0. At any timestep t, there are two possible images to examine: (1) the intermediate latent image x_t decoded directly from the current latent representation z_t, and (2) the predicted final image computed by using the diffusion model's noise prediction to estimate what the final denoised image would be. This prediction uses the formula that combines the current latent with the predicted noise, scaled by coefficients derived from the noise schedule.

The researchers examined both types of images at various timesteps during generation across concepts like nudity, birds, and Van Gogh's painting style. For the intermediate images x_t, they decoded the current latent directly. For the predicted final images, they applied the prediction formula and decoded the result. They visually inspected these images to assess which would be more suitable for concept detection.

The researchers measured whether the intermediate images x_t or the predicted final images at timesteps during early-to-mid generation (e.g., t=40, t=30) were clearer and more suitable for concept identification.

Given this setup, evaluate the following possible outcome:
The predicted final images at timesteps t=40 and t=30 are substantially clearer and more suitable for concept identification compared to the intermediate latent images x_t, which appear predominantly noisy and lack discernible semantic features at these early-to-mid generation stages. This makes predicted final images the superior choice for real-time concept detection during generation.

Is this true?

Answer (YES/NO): YES